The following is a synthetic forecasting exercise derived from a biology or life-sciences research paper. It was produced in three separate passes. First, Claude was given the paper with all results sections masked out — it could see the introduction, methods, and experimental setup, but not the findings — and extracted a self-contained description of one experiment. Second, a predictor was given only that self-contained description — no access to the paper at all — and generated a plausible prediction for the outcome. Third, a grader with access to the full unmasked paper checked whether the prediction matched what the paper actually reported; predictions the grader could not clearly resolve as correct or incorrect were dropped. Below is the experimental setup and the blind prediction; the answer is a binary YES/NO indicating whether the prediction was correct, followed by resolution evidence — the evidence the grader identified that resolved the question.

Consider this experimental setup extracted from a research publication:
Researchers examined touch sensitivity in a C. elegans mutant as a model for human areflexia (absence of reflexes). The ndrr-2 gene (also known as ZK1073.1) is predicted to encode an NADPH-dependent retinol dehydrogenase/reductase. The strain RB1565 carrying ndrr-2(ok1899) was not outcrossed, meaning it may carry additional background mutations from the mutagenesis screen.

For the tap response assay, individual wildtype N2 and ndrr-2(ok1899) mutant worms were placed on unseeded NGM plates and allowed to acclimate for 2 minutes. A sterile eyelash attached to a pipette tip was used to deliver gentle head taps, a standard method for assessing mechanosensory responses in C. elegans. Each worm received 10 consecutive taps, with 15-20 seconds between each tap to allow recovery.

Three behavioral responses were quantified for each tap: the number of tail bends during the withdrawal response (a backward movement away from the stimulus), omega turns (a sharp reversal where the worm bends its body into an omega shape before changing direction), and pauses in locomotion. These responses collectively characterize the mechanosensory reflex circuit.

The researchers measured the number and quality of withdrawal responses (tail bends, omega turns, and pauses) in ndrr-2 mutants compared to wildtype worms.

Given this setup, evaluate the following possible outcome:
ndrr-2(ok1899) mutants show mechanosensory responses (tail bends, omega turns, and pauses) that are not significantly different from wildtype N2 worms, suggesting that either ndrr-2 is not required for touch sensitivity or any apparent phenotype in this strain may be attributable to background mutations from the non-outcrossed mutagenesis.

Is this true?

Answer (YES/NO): NO